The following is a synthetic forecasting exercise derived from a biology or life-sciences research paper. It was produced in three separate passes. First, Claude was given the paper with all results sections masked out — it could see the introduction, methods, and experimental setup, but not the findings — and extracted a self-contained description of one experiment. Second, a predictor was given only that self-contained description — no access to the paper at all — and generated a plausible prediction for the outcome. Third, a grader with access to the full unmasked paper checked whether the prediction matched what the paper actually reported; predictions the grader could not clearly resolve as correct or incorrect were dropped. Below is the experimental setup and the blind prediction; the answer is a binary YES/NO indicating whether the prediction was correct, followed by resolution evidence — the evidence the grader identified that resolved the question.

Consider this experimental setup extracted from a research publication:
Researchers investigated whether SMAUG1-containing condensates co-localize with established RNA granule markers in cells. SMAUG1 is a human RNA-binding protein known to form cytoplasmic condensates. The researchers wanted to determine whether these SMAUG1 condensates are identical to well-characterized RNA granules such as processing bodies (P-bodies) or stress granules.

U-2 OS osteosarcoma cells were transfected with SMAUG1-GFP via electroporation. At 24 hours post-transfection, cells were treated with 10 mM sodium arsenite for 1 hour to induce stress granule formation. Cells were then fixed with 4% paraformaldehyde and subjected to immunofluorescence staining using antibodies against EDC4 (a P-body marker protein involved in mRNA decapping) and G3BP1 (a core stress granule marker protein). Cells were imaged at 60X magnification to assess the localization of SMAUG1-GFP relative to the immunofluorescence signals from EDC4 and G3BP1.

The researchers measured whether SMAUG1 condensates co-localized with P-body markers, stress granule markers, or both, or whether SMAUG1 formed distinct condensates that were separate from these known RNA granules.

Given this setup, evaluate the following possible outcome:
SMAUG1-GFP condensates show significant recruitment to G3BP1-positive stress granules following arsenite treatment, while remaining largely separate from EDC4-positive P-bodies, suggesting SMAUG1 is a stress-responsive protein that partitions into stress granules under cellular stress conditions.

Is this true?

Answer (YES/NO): NO